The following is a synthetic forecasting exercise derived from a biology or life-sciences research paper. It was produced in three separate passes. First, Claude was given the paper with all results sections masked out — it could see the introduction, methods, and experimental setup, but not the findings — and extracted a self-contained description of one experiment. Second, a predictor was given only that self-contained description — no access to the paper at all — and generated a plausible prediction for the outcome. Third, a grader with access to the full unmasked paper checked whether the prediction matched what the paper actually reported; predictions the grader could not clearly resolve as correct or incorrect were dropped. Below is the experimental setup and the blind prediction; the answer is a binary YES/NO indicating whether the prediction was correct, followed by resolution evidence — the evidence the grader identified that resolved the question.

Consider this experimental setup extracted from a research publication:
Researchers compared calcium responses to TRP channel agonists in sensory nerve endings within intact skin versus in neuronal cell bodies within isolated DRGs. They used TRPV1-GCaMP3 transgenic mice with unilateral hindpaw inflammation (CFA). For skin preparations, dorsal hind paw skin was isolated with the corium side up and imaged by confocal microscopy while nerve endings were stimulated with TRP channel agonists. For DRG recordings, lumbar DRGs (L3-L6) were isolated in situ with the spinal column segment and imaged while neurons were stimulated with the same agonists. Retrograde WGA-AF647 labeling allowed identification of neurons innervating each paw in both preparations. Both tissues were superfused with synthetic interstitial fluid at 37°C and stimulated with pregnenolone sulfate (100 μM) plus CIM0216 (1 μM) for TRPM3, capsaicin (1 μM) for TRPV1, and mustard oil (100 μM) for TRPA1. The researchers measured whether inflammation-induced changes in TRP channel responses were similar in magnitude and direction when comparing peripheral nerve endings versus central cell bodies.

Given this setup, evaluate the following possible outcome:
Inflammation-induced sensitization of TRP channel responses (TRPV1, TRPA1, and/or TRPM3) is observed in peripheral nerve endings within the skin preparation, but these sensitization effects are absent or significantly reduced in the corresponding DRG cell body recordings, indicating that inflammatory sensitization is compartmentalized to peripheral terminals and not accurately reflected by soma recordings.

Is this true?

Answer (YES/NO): NO